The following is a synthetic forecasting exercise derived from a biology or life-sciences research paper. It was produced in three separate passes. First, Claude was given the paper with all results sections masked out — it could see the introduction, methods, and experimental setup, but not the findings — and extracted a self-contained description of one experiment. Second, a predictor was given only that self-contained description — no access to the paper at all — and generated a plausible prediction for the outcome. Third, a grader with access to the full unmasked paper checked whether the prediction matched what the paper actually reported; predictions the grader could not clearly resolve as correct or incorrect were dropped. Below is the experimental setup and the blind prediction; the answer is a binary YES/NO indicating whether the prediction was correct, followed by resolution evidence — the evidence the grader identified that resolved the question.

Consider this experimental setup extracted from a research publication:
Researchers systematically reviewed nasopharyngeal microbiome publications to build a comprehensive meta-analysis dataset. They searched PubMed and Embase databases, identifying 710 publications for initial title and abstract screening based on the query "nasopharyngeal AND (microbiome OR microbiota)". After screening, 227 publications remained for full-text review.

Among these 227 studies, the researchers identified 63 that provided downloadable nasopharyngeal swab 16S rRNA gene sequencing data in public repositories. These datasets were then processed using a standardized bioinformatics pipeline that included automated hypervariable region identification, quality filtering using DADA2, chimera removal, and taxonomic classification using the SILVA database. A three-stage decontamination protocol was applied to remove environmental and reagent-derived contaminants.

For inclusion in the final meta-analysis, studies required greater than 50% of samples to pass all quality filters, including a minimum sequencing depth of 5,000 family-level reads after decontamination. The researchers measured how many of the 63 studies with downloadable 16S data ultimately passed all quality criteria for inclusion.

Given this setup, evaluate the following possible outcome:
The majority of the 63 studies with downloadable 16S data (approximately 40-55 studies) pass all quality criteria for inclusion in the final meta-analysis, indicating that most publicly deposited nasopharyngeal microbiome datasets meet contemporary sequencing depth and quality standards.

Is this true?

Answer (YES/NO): NO